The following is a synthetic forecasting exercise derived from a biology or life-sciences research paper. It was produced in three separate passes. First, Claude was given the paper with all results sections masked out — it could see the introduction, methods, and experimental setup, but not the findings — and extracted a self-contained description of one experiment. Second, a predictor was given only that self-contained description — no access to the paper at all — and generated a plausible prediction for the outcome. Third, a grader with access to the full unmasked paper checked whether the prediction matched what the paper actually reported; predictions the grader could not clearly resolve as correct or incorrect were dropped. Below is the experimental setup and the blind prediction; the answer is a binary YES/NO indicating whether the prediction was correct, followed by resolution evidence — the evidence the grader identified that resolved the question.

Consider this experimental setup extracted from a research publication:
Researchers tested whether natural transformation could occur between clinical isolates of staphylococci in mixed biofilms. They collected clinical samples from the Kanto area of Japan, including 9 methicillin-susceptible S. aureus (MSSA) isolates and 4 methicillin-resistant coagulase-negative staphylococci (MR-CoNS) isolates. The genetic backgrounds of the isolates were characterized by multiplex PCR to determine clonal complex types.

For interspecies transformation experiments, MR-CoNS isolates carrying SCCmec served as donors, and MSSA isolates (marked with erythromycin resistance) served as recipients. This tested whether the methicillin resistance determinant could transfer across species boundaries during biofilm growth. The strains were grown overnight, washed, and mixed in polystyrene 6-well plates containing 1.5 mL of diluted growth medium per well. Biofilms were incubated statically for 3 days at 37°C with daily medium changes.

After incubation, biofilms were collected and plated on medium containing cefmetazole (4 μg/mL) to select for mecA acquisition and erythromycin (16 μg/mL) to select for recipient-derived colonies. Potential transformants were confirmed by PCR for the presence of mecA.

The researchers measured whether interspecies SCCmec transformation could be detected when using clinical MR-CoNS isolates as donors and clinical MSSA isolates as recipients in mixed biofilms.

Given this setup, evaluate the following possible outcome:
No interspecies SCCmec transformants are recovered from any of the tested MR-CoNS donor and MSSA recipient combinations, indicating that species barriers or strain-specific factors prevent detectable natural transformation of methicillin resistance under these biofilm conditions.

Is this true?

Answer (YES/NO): NO